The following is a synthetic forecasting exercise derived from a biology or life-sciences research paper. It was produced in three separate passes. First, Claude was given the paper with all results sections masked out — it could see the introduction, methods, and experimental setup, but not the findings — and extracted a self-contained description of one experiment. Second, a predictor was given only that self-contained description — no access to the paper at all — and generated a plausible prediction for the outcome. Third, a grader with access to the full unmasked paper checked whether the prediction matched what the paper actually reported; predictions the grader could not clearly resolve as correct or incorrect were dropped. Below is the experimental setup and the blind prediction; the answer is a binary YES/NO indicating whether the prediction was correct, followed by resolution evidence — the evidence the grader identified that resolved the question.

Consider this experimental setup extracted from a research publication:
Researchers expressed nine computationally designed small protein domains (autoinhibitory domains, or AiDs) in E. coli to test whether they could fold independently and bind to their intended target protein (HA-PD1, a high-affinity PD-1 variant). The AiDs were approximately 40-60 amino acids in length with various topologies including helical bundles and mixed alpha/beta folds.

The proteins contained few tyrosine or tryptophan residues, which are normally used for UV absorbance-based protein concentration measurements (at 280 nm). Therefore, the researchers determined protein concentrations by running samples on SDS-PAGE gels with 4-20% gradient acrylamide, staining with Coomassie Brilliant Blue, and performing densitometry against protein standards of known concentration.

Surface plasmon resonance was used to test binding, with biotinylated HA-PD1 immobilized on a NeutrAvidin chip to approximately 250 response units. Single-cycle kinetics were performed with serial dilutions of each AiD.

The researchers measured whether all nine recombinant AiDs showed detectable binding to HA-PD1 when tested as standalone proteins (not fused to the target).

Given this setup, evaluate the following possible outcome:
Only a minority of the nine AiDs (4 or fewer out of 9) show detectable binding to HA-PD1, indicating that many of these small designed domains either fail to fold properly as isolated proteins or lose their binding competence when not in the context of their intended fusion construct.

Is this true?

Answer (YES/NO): NO